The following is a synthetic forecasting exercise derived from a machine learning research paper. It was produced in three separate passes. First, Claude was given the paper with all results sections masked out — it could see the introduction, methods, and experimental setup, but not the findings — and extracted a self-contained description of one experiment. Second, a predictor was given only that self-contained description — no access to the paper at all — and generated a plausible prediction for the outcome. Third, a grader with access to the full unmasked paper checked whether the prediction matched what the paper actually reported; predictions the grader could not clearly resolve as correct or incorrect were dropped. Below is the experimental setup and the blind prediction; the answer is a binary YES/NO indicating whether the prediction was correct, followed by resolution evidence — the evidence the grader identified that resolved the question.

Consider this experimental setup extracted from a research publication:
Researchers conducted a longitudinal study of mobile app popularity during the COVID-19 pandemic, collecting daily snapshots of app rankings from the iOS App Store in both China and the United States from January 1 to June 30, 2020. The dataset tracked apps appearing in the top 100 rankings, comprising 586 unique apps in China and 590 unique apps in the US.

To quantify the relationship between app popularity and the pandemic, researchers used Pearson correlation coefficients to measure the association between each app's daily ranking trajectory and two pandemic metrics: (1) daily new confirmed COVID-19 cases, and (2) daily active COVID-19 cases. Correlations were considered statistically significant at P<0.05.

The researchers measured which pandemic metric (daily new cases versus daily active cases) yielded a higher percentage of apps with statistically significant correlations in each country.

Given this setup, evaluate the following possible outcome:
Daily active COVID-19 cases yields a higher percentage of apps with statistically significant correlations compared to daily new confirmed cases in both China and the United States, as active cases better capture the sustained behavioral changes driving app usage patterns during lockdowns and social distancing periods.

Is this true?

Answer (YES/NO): YES